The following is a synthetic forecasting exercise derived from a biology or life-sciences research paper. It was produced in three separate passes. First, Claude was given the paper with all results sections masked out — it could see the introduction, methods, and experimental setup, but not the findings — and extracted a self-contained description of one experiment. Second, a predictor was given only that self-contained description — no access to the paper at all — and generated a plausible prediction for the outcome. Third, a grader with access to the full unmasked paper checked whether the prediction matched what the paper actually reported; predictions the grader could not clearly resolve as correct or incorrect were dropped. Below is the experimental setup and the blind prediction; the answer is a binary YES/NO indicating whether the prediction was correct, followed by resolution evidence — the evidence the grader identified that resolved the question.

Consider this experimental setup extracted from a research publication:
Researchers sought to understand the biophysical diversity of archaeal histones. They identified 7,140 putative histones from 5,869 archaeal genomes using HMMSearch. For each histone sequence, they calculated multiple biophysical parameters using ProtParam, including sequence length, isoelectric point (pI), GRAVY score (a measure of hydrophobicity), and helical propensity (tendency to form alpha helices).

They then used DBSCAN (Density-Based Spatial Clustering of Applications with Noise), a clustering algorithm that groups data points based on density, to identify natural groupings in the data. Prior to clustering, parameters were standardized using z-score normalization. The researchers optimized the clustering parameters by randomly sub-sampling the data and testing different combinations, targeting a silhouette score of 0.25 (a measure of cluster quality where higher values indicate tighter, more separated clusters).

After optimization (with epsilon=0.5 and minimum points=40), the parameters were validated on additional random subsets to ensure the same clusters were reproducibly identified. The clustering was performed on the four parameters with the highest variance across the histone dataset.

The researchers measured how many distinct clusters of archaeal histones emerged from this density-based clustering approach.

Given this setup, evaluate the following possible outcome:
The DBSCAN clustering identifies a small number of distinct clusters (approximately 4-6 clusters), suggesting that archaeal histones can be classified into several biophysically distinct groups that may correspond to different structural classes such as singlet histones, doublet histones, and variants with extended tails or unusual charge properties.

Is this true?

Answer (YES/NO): YES